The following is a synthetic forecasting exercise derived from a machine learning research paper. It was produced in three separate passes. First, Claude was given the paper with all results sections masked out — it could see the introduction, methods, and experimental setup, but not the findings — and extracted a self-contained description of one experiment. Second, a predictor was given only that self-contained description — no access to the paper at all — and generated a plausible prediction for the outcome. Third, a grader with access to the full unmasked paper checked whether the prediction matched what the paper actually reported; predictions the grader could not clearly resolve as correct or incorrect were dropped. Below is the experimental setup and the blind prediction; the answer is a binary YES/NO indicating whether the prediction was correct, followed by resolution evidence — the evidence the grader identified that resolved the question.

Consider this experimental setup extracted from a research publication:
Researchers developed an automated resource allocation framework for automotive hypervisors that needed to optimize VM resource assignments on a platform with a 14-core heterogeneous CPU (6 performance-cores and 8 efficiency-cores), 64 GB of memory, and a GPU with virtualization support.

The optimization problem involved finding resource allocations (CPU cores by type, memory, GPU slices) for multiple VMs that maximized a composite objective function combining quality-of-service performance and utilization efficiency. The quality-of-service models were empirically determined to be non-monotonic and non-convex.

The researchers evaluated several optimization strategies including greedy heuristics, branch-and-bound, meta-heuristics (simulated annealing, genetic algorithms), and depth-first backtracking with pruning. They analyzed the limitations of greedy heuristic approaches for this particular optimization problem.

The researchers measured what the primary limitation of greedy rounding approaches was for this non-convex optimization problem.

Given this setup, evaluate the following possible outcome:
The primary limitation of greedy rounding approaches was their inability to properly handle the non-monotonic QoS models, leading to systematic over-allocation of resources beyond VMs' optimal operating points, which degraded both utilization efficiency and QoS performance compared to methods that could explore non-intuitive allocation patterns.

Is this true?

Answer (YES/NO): NO